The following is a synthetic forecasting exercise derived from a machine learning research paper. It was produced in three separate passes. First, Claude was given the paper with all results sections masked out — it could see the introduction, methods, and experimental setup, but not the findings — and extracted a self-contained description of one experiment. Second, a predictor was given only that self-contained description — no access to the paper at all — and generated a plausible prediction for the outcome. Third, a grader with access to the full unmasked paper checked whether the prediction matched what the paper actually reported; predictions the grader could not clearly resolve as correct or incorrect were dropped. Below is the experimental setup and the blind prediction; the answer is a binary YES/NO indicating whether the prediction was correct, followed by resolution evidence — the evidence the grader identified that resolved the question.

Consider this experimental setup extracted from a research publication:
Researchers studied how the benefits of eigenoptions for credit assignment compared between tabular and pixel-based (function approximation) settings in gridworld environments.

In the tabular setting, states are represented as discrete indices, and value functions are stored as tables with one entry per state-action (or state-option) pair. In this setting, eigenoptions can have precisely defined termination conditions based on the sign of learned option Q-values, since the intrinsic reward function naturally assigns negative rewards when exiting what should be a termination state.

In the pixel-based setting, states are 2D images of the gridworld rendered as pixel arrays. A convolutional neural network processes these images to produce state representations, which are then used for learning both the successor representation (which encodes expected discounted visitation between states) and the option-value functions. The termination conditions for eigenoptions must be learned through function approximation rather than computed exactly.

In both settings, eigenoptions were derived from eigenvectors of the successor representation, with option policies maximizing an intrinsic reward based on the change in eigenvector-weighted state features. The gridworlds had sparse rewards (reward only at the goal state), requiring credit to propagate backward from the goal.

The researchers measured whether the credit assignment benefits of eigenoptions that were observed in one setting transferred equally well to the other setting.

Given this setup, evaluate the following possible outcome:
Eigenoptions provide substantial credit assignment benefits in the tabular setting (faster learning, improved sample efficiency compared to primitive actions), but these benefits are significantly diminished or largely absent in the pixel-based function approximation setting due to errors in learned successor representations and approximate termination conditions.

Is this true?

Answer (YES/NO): NO